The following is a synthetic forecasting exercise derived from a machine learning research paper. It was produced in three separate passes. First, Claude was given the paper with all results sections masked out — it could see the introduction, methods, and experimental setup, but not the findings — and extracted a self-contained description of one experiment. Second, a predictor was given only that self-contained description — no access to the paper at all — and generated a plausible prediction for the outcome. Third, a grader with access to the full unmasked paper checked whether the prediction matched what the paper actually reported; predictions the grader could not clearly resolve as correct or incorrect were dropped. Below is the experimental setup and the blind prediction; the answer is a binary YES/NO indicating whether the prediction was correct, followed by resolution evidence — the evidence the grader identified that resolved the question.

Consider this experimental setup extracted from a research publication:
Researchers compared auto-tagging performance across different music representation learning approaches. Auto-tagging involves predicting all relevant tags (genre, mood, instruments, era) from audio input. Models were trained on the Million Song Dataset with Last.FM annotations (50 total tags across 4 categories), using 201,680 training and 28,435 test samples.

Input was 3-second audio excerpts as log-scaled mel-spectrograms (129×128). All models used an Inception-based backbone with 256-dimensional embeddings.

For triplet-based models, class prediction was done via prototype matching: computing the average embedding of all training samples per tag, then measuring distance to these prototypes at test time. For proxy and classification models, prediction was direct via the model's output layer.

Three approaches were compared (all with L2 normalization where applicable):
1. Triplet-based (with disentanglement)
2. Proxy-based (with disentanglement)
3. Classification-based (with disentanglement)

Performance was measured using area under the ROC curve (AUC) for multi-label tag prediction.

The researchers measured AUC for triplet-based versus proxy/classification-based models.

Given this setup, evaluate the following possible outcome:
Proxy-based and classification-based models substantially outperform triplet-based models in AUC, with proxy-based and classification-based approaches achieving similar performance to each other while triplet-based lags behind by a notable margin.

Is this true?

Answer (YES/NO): YES